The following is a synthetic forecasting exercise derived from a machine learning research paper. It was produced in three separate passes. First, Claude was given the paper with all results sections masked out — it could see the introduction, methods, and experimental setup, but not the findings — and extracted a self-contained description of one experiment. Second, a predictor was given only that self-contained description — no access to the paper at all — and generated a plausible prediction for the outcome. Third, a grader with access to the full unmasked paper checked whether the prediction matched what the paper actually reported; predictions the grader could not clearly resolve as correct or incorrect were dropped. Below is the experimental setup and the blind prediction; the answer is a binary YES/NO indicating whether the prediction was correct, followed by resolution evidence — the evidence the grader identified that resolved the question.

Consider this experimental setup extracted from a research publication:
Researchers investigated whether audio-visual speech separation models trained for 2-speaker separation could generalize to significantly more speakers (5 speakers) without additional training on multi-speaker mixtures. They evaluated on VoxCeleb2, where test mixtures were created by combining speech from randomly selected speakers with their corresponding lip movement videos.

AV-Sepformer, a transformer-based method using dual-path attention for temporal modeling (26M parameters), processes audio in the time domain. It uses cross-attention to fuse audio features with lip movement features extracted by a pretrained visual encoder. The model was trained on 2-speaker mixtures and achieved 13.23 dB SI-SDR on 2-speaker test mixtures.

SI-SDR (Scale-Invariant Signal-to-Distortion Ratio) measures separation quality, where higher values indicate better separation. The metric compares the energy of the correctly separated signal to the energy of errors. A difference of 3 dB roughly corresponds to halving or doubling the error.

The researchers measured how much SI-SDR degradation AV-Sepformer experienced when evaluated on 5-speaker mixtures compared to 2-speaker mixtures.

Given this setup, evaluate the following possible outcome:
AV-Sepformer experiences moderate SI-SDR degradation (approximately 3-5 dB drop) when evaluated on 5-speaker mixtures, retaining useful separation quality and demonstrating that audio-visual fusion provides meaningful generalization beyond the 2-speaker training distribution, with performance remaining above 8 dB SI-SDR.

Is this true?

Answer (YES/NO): NO